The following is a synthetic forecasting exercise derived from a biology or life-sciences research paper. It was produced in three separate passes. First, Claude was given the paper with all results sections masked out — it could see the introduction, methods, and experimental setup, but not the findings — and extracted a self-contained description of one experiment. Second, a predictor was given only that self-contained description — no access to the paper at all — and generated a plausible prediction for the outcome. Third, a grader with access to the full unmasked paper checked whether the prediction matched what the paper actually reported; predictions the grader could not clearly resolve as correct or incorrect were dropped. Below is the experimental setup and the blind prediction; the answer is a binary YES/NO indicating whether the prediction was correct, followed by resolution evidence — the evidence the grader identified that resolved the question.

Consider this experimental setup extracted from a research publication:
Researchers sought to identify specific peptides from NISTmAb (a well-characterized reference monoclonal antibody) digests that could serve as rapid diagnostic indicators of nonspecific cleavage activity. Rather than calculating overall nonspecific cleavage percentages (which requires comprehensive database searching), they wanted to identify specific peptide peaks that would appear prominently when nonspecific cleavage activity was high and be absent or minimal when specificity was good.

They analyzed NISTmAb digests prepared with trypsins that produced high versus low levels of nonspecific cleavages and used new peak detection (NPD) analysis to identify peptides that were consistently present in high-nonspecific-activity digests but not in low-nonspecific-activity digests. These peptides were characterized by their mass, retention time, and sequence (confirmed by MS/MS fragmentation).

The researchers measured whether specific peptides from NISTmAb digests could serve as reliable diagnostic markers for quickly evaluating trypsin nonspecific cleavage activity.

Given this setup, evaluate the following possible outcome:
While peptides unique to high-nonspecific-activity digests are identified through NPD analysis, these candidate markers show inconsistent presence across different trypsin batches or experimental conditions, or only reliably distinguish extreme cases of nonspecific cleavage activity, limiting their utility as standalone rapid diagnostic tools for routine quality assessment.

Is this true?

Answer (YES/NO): NO